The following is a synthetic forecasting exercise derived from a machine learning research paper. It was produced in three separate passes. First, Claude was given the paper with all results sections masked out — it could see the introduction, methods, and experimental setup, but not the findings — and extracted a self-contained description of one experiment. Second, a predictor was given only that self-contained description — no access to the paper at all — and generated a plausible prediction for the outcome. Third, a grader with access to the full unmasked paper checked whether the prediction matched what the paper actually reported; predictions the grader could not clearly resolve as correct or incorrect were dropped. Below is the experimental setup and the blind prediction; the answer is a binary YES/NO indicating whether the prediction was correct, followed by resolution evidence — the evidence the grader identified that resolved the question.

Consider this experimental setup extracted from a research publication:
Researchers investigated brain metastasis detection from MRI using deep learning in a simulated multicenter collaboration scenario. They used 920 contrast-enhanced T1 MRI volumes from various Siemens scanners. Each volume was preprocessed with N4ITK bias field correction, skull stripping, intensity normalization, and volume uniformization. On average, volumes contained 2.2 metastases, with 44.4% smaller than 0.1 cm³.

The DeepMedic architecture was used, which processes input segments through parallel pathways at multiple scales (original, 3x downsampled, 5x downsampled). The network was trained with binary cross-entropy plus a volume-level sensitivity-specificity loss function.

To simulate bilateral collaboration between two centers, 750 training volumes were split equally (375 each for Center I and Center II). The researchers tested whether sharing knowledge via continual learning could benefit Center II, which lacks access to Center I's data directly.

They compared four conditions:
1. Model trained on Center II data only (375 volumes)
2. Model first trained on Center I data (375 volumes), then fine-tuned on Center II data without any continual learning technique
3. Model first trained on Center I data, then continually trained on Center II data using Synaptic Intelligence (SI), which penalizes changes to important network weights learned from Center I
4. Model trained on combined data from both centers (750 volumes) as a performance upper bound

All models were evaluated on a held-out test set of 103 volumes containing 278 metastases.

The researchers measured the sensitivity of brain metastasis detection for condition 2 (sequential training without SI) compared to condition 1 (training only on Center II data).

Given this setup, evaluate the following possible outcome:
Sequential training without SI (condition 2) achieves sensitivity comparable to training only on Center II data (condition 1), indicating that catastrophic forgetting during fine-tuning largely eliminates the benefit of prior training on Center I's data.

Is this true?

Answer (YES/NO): NO